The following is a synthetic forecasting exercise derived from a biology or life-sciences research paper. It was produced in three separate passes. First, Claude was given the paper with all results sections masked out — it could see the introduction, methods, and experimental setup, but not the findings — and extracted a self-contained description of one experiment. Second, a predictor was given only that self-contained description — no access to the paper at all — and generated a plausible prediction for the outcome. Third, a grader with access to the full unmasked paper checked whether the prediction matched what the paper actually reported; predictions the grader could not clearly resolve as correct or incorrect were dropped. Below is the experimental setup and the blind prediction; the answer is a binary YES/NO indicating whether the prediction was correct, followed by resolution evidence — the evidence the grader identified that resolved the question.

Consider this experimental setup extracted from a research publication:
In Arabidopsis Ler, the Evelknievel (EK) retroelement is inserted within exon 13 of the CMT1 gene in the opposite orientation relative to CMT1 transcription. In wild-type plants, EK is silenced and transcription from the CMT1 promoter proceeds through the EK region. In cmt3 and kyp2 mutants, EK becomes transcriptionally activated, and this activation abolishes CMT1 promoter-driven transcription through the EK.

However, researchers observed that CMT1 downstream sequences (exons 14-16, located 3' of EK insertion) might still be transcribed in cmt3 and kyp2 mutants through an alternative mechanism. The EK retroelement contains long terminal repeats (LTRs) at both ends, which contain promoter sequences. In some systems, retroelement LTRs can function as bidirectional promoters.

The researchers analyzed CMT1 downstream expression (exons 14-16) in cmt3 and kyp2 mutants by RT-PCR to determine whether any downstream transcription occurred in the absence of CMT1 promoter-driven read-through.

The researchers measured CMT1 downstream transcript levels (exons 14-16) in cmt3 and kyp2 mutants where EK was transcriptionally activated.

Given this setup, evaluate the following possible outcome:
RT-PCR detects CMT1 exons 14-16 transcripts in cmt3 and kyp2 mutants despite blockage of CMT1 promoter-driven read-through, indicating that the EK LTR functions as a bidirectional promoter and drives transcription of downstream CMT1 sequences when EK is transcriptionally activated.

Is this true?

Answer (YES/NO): YES